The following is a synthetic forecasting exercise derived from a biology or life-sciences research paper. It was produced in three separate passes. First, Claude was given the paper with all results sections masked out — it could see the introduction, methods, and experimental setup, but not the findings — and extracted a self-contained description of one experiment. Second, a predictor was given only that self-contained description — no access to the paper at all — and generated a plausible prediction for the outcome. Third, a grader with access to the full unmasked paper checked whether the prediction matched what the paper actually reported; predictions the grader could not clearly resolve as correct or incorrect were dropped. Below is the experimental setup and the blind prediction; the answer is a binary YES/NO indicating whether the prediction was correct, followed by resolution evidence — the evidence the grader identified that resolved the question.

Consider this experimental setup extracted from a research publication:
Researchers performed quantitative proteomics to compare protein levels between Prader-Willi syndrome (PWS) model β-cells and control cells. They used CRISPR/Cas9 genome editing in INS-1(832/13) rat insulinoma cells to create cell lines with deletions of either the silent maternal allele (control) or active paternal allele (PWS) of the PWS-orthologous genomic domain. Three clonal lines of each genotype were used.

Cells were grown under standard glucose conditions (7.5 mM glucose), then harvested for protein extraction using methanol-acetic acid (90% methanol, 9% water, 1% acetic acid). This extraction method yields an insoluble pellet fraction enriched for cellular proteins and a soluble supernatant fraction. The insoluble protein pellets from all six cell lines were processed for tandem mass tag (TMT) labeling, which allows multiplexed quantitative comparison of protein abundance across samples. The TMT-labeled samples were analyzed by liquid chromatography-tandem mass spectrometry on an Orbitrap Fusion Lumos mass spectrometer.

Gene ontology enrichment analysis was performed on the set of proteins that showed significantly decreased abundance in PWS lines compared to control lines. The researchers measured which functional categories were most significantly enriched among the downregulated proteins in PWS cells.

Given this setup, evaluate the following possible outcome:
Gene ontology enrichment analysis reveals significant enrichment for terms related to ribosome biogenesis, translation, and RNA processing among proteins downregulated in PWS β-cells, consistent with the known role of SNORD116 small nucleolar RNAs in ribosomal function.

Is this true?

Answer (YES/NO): NO